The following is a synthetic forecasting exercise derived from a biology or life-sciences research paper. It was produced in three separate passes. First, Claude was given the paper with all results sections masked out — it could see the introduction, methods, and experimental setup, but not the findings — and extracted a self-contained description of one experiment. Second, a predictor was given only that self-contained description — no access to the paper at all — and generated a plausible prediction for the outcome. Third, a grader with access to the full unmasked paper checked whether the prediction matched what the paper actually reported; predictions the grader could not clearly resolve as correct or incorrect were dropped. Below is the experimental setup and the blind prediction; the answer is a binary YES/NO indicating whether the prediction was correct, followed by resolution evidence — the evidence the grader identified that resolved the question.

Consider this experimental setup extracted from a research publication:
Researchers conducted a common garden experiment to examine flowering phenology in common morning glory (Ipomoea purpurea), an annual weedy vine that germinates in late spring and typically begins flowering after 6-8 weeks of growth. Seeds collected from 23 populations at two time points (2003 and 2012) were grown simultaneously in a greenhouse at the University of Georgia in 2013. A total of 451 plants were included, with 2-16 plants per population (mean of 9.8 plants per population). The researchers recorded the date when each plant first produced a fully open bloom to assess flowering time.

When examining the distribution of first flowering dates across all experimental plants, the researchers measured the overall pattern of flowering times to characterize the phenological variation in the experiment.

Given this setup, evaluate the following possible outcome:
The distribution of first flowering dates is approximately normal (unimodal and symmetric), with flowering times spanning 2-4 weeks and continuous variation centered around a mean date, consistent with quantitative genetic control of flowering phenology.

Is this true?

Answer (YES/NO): NO